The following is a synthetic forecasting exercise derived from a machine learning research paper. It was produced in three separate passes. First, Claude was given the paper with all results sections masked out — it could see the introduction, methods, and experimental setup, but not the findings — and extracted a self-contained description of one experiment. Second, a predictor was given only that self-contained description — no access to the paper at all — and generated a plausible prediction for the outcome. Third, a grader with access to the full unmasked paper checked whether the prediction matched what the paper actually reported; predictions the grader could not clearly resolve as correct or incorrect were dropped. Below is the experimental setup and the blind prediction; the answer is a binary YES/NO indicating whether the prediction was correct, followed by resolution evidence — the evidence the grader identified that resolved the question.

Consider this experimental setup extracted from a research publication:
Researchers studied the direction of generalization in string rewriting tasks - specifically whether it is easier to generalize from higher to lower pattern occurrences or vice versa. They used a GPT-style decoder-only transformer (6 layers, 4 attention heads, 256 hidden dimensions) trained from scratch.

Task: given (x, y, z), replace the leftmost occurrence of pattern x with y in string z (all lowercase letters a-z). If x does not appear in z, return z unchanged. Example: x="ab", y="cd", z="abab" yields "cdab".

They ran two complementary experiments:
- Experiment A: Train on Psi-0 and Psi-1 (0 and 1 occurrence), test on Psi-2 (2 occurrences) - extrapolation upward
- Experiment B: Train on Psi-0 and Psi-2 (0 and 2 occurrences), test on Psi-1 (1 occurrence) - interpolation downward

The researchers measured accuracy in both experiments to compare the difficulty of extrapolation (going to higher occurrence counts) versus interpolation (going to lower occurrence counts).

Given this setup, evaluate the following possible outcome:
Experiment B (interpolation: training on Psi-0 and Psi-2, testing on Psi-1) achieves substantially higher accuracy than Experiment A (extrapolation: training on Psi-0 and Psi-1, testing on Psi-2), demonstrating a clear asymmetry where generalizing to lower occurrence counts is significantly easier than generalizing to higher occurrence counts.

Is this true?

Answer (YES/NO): YES